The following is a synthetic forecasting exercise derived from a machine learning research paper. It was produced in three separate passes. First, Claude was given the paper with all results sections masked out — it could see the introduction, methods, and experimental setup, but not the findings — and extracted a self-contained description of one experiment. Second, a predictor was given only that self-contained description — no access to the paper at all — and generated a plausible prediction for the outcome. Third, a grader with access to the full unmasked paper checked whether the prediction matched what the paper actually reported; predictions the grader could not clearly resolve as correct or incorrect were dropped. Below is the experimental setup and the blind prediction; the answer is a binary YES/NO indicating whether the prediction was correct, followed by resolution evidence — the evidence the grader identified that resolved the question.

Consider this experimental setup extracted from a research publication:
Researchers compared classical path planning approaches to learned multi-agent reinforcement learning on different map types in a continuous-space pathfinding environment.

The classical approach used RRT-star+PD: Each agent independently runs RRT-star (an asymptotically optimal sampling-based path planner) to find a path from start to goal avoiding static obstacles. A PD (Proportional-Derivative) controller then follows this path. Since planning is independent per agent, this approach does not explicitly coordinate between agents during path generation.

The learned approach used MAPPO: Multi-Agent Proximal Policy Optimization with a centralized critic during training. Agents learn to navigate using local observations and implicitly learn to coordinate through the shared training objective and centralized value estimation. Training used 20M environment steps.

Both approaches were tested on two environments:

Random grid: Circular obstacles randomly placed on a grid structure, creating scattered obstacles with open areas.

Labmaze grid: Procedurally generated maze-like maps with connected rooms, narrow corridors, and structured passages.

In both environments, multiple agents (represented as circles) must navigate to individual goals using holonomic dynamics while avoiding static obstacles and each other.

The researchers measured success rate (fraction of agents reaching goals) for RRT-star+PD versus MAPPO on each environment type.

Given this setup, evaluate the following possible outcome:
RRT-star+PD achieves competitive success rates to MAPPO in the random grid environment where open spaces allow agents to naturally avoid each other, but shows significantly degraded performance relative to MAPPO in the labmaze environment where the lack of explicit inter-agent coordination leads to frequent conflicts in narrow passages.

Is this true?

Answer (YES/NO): NO